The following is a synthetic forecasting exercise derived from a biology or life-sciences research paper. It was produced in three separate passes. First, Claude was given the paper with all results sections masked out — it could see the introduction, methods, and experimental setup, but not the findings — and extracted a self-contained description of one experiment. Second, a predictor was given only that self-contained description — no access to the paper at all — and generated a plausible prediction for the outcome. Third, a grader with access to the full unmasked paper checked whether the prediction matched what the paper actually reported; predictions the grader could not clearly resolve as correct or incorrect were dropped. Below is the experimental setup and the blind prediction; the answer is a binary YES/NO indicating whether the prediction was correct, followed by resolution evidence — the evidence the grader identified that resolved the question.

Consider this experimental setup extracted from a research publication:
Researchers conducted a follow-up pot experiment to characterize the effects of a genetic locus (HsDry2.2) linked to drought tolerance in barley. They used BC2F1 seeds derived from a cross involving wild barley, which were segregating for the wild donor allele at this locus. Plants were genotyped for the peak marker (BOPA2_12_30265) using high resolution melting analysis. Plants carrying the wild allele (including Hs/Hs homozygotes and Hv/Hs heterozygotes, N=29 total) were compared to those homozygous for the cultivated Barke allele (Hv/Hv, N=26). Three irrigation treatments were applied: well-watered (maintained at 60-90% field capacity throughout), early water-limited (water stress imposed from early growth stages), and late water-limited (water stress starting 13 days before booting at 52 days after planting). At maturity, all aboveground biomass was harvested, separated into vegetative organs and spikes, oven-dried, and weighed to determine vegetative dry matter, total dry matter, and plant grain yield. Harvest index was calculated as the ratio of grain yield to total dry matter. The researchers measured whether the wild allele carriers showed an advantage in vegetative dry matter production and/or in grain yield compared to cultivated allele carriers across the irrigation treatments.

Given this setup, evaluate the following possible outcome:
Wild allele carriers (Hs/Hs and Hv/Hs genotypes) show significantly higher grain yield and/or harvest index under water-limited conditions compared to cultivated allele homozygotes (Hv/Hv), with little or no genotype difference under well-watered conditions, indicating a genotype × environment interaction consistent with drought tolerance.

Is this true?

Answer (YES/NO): NO